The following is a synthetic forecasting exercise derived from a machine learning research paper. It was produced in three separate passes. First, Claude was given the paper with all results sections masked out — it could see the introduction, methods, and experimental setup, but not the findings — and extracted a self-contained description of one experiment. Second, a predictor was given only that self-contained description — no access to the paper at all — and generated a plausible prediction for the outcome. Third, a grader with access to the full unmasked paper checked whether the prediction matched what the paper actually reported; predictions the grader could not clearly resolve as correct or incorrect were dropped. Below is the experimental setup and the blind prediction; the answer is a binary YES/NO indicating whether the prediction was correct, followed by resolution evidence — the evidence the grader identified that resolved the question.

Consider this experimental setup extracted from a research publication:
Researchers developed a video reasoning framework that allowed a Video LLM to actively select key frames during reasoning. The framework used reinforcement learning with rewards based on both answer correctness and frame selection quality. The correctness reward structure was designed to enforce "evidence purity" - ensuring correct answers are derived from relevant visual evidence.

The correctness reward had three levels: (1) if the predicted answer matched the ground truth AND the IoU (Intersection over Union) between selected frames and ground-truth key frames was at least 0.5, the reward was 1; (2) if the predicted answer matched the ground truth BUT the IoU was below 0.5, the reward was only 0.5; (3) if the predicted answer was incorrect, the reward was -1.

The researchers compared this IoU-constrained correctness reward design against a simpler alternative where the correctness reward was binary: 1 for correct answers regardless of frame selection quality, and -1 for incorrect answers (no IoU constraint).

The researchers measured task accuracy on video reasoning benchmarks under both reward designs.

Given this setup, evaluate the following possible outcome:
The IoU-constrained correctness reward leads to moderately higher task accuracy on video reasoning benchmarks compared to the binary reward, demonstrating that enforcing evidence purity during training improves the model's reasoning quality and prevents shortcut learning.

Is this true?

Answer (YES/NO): YES